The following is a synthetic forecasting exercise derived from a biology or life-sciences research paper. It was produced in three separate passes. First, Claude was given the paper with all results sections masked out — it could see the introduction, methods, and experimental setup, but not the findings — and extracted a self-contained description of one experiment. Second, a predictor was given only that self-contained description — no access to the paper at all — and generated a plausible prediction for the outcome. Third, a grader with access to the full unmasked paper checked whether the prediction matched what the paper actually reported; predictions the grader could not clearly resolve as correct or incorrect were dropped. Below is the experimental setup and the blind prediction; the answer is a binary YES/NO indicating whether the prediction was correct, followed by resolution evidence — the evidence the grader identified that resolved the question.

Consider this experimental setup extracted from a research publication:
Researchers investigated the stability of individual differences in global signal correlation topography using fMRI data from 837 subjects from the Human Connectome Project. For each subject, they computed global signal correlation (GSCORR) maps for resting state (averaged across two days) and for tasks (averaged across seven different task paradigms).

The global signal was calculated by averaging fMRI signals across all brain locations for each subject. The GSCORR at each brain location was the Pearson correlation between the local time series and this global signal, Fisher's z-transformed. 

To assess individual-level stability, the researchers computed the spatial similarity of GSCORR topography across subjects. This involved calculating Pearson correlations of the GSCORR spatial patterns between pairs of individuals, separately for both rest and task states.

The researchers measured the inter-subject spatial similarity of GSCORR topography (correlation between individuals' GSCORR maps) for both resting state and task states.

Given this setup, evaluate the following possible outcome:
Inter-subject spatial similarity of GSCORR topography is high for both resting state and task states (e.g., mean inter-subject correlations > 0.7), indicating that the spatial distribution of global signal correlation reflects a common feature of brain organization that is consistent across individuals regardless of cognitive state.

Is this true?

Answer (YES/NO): NO